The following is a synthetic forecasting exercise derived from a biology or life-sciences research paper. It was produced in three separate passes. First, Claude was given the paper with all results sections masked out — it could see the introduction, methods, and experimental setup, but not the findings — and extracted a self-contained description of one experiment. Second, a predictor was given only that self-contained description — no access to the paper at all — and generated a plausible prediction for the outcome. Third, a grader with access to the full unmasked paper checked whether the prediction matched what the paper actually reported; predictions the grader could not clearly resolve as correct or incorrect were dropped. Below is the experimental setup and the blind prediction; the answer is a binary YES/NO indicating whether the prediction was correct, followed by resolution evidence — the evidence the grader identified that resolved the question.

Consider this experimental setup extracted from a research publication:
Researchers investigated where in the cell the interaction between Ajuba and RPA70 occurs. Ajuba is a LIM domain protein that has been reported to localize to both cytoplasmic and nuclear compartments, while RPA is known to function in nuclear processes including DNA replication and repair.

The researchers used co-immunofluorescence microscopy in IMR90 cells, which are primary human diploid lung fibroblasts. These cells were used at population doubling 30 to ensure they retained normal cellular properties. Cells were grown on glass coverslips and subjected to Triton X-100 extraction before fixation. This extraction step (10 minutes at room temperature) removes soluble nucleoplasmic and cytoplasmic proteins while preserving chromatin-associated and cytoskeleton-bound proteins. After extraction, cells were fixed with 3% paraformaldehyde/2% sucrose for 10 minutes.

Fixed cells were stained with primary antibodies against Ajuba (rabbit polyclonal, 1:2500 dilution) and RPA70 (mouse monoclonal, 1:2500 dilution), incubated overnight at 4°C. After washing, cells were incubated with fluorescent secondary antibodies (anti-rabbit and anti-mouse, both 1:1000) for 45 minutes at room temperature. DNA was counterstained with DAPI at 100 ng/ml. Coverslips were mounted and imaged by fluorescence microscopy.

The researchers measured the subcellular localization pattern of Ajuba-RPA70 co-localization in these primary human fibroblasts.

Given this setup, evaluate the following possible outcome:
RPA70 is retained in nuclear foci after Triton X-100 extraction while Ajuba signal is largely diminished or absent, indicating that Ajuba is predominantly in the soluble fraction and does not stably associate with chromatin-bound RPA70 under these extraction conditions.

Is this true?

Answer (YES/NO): NO